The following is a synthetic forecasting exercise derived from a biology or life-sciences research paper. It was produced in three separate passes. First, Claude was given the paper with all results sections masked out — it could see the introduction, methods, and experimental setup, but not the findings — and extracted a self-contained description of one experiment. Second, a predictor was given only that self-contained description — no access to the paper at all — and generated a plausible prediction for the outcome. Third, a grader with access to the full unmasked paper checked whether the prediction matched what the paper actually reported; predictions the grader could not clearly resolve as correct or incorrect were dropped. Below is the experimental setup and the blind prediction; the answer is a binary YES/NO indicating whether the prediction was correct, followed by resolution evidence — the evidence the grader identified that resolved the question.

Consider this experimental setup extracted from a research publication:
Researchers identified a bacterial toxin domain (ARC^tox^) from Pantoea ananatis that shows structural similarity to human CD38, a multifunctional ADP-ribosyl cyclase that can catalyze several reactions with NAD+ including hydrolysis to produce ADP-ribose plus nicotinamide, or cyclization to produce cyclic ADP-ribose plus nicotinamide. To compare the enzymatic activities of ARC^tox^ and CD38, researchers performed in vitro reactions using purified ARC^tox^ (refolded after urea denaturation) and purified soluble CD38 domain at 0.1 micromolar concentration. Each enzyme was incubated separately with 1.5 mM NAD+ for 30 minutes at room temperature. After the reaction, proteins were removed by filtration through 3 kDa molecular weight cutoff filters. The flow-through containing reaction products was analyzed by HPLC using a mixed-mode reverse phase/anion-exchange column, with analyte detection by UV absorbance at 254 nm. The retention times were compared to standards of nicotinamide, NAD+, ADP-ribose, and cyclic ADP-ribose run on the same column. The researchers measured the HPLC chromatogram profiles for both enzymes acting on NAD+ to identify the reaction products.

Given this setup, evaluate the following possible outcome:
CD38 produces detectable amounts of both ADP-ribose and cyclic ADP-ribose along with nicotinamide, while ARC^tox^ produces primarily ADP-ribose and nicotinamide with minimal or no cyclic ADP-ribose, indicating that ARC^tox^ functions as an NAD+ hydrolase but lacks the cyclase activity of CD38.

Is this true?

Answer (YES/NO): NO